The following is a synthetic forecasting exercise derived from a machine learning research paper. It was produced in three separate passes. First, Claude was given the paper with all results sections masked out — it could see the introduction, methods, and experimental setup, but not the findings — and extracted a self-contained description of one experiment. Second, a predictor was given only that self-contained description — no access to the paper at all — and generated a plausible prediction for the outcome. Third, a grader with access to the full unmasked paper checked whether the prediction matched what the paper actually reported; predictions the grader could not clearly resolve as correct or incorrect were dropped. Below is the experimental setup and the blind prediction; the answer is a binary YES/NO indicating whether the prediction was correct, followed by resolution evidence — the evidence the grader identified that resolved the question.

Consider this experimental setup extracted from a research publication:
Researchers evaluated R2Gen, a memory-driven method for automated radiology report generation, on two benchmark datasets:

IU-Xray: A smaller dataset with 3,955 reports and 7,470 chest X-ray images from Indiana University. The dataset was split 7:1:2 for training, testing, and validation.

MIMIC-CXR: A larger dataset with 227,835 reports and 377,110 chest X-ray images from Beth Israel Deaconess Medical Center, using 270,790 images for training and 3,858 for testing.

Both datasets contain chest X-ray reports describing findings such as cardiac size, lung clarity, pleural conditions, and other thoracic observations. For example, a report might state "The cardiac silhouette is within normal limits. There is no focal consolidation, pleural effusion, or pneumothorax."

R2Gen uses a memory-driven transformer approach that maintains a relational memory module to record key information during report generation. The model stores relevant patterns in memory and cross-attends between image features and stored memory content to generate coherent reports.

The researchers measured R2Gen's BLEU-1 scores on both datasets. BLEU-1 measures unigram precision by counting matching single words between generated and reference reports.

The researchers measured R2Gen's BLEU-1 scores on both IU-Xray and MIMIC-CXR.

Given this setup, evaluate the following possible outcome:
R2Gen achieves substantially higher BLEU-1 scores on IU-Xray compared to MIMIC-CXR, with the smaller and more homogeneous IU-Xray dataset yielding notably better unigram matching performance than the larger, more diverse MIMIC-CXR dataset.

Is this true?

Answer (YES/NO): YES